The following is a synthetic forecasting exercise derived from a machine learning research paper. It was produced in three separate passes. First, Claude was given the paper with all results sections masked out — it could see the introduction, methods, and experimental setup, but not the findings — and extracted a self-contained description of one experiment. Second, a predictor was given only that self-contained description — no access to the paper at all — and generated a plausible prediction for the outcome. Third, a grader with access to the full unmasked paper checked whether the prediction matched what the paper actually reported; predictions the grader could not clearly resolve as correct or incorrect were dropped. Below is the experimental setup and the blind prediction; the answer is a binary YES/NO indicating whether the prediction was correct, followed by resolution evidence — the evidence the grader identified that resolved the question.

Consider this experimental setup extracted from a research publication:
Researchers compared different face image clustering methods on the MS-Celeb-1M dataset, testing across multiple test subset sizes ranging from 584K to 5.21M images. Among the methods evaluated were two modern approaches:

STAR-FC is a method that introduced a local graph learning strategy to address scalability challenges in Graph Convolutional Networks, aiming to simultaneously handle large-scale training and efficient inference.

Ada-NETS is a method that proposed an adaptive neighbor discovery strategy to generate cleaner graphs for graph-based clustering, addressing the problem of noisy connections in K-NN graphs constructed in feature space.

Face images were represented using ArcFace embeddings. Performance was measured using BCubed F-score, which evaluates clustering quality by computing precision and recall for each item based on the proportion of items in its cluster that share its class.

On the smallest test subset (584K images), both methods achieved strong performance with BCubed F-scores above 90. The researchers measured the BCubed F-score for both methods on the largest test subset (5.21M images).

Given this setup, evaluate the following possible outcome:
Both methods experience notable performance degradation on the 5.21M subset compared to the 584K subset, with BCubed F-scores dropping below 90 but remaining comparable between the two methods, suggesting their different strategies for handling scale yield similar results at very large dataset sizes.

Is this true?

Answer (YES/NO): NO